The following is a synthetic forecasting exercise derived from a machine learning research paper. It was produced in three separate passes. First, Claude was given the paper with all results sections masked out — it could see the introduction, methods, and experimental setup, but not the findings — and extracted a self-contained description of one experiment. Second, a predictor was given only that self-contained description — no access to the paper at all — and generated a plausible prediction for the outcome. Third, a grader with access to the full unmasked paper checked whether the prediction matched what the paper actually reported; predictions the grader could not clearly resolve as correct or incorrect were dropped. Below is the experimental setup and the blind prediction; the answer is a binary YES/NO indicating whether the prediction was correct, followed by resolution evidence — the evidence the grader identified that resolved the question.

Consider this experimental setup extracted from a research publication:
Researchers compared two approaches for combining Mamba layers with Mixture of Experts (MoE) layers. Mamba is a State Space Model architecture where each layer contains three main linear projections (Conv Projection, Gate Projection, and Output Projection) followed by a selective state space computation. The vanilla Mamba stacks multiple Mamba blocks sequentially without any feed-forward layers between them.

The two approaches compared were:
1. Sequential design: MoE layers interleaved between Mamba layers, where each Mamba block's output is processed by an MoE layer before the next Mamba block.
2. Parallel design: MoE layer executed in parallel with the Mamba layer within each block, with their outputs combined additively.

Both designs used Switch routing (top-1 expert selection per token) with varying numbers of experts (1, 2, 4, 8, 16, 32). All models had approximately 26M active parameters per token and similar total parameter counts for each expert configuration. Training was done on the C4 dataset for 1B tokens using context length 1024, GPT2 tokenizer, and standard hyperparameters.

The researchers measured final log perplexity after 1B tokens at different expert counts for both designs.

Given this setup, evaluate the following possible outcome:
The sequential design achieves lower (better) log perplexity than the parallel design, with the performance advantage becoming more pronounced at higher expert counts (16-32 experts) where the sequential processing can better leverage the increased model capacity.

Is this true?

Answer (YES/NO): NO